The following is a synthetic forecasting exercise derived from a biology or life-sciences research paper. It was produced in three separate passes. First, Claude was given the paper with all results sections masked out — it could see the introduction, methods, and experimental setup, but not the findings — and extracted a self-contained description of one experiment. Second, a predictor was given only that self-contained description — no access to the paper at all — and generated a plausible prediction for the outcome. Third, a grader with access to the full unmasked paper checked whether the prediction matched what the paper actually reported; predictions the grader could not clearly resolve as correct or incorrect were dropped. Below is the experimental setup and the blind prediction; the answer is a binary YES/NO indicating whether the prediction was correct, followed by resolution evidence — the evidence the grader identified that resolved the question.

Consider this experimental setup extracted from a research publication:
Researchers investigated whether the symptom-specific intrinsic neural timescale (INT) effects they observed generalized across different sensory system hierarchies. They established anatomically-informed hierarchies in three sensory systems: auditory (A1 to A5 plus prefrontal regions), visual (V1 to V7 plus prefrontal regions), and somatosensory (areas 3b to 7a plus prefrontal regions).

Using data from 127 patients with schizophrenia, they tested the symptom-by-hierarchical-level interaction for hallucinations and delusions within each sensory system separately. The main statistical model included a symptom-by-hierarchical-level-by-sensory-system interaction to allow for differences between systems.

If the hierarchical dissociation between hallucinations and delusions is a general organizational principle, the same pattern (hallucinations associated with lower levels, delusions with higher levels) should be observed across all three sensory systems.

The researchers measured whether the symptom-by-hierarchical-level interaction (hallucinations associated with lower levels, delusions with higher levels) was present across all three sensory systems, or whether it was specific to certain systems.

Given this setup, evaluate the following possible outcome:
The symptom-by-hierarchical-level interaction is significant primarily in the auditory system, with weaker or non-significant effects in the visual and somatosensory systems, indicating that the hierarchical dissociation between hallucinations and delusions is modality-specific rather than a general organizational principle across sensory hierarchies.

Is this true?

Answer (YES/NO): NO